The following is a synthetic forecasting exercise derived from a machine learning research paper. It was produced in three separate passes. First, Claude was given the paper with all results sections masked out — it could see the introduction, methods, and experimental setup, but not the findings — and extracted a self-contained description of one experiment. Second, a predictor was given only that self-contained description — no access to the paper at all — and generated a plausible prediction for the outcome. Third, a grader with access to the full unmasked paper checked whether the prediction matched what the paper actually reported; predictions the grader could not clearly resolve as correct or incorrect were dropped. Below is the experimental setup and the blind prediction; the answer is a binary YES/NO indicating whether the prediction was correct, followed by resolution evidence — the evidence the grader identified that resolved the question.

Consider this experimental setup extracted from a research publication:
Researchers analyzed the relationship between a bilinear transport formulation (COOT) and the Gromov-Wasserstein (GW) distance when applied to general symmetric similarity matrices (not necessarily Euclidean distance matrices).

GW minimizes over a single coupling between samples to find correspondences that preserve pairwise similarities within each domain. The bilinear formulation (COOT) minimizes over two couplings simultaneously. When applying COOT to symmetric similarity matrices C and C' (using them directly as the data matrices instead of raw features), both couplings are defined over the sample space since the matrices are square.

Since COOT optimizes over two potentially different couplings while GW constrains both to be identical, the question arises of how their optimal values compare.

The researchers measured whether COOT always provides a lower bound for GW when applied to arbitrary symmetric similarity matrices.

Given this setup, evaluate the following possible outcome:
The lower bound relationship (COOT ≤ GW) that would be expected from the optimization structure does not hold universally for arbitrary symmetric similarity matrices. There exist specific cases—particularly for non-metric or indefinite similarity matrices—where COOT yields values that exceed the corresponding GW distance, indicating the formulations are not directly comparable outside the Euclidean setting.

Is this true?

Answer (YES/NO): NO